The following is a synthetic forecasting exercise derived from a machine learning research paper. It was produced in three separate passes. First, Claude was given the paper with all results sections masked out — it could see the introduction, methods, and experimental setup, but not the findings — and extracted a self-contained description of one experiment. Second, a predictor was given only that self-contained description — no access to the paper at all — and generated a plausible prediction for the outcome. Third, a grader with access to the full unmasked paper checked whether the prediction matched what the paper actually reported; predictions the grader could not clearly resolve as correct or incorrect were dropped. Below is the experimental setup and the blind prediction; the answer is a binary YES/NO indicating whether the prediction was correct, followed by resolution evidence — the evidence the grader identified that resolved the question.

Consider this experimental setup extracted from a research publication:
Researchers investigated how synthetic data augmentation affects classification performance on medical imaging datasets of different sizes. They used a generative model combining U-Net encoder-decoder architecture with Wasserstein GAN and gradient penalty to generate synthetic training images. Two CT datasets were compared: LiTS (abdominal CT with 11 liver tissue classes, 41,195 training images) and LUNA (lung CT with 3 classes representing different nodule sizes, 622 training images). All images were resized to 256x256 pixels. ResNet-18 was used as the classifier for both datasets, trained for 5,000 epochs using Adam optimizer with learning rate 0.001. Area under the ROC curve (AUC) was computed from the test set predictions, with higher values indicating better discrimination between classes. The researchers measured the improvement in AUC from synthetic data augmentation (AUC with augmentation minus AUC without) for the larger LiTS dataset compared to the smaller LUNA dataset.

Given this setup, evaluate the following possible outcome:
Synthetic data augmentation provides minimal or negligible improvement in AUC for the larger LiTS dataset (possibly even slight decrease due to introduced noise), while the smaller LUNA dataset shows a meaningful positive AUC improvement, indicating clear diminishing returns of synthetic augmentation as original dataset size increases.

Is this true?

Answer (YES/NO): YES